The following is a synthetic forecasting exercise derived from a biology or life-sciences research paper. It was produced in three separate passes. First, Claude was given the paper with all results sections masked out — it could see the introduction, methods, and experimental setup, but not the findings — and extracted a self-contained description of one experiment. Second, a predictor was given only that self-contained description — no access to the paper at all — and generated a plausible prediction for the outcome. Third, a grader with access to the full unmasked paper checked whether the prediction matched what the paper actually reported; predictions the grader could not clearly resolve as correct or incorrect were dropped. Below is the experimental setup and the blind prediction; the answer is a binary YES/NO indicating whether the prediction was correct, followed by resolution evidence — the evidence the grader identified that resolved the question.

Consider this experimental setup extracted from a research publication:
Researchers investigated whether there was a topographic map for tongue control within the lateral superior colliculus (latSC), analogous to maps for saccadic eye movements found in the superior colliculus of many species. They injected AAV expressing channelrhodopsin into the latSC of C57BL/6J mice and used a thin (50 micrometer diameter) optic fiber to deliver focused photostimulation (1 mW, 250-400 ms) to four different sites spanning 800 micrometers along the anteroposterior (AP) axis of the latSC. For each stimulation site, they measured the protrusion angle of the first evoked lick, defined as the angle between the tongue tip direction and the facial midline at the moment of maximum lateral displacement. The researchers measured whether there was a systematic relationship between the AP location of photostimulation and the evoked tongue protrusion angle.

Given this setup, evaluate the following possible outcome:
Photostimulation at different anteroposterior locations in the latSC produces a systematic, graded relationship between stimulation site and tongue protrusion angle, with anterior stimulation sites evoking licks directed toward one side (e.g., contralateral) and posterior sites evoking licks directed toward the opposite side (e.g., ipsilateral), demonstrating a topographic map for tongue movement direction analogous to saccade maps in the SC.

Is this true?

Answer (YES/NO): NO